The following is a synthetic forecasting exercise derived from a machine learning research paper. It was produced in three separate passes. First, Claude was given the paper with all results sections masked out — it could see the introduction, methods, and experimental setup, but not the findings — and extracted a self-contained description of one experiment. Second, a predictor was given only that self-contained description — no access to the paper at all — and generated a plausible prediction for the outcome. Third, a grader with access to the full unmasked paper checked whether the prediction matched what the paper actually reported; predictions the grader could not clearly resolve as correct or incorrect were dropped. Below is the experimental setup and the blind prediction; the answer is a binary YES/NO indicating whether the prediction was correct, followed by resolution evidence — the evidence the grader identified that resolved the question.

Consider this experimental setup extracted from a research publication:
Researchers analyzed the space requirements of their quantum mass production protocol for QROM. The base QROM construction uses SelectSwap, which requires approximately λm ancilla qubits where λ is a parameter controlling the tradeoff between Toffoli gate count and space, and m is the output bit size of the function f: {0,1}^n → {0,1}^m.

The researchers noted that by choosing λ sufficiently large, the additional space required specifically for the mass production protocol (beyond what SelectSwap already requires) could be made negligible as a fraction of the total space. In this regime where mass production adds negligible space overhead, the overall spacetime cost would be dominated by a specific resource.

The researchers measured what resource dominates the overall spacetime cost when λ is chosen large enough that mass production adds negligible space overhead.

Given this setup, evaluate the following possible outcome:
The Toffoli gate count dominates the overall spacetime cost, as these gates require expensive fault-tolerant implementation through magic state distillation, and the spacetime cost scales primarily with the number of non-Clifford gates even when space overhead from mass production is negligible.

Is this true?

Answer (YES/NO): NO